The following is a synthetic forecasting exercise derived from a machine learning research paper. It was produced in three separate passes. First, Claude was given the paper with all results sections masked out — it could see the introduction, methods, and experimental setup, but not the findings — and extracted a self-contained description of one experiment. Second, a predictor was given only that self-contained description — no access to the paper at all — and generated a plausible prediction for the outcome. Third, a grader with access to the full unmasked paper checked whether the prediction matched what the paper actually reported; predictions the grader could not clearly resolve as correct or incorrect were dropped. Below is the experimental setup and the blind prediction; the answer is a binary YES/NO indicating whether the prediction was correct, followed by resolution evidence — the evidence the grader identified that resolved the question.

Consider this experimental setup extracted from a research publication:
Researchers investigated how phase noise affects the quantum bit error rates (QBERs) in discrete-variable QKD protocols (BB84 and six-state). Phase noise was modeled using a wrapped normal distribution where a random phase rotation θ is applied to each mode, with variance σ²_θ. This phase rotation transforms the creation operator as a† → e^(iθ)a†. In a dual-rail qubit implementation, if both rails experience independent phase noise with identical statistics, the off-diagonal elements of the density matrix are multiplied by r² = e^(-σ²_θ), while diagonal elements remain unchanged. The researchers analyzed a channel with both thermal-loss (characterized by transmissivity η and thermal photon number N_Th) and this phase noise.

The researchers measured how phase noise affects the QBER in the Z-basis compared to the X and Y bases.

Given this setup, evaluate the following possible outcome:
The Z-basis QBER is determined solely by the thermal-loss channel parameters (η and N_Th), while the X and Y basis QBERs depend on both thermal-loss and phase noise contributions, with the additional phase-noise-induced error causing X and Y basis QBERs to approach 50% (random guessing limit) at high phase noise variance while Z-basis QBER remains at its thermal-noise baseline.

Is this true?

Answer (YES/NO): YES